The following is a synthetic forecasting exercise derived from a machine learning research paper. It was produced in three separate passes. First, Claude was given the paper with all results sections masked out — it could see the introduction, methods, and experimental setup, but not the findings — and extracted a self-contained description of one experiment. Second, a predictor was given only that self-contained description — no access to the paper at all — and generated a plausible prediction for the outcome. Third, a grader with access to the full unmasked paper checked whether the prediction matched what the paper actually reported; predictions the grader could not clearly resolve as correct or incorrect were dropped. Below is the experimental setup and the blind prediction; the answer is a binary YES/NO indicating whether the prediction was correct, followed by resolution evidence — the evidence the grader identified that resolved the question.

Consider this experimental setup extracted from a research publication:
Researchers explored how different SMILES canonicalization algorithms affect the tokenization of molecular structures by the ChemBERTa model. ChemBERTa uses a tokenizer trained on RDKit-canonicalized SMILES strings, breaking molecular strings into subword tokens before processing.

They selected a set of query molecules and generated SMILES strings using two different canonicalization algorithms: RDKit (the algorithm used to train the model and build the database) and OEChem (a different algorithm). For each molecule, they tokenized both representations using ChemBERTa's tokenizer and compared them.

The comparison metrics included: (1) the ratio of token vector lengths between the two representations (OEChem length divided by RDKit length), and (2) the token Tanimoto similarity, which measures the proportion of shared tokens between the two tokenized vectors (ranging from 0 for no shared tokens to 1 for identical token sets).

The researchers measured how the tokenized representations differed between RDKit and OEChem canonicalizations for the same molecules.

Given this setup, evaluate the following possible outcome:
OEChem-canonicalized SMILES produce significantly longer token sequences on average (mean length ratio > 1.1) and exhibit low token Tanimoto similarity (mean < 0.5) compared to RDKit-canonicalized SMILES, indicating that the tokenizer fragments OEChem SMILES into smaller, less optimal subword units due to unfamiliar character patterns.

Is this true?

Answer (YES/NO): NO